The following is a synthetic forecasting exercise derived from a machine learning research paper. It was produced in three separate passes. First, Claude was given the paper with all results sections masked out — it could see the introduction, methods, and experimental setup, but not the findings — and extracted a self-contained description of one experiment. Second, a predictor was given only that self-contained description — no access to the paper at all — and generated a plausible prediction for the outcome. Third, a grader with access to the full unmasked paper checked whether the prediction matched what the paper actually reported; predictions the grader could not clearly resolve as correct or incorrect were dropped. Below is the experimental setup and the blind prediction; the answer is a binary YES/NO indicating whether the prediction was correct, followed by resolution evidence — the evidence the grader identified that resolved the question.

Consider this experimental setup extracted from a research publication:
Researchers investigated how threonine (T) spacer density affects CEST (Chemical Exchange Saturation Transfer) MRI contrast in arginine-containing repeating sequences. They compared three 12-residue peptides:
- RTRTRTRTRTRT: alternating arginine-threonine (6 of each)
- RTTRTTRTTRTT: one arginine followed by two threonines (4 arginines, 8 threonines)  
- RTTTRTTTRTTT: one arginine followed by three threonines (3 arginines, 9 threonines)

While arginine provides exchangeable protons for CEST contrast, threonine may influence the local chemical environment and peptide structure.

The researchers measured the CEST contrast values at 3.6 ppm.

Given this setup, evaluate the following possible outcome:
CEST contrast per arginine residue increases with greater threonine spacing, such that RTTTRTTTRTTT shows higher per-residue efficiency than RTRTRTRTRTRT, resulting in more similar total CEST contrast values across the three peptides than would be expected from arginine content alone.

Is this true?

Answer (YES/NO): YES